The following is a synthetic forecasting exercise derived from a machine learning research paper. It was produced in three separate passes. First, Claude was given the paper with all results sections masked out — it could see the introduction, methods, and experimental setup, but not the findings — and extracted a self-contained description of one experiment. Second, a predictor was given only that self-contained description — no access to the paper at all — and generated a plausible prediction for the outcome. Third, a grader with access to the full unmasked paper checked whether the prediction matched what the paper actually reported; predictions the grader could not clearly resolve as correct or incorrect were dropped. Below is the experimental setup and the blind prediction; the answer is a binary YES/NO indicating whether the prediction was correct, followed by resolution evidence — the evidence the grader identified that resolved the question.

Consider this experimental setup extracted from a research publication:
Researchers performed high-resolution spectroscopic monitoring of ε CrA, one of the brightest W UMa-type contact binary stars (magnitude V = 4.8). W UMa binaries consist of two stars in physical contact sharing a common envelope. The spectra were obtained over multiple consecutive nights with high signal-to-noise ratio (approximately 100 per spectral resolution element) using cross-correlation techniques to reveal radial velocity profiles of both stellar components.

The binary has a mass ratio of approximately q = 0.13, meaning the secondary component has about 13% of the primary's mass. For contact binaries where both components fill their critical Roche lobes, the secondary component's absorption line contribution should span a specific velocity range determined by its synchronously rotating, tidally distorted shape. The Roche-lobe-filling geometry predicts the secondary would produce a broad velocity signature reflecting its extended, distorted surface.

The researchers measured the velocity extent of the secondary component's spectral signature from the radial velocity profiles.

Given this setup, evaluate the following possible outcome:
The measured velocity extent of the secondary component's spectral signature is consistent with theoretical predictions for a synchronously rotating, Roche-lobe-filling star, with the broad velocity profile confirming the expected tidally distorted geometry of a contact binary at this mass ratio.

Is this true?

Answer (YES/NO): NO